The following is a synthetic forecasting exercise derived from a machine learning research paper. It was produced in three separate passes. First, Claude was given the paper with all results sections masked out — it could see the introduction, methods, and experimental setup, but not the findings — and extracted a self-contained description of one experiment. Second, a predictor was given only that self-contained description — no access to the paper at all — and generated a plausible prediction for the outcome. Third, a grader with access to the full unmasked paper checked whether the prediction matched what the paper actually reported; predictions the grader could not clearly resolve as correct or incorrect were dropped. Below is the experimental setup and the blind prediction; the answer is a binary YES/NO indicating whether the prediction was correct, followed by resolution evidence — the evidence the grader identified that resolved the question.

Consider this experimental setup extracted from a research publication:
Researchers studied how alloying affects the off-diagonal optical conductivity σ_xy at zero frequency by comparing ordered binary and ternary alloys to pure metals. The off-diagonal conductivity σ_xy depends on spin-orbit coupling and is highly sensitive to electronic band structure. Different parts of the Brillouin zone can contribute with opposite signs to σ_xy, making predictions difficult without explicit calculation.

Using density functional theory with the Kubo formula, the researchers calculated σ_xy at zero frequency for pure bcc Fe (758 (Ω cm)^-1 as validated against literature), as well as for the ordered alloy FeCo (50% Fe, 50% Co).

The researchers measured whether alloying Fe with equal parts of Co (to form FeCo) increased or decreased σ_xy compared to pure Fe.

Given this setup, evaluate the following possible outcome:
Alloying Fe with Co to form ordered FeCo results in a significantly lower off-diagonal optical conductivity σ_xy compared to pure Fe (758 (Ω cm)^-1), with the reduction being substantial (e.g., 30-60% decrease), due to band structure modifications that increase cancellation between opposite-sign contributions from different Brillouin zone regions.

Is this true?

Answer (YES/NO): YES